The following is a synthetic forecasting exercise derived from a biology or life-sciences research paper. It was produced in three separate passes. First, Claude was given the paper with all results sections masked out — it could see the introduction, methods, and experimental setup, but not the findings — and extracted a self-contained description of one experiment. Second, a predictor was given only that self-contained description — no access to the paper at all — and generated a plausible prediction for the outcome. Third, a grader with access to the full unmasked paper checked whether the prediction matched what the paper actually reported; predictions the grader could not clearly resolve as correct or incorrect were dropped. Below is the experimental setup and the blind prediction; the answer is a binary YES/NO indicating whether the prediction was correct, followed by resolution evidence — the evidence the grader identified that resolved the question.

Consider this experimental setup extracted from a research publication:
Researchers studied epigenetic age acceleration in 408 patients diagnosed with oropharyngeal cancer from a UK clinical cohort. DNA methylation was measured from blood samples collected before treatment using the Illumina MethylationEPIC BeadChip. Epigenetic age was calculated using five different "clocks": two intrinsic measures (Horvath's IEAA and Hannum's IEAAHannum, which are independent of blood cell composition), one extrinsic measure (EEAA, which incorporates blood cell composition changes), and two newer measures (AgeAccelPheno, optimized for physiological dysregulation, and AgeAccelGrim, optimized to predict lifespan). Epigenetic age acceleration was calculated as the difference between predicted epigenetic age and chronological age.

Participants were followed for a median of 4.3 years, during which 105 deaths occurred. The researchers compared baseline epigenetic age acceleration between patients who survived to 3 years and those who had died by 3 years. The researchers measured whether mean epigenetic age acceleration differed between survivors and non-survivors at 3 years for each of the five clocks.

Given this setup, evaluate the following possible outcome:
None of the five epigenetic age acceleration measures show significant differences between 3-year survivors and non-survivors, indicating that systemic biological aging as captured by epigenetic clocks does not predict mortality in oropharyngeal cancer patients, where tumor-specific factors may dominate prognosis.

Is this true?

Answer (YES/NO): NO